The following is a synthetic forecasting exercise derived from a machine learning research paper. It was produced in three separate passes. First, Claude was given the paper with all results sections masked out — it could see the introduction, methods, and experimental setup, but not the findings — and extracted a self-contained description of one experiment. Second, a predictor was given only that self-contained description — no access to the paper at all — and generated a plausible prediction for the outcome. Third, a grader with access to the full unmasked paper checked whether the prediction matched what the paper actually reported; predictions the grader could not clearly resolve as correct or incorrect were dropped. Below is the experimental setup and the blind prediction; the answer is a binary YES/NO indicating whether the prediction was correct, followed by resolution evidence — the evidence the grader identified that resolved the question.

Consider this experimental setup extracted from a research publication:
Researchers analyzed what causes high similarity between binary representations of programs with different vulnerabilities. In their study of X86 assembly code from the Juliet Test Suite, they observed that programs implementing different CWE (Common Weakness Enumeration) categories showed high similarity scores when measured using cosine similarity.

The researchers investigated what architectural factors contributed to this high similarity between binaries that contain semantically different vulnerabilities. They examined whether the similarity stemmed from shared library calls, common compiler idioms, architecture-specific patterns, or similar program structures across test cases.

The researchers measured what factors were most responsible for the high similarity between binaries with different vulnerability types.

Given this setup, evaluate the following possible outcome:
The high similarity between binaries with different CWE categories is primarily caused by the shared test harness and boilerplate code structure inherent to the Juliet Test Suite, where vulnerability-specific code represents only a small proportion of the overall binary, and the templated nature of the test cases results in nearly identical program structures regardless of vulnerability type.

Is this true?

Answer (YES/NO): NO